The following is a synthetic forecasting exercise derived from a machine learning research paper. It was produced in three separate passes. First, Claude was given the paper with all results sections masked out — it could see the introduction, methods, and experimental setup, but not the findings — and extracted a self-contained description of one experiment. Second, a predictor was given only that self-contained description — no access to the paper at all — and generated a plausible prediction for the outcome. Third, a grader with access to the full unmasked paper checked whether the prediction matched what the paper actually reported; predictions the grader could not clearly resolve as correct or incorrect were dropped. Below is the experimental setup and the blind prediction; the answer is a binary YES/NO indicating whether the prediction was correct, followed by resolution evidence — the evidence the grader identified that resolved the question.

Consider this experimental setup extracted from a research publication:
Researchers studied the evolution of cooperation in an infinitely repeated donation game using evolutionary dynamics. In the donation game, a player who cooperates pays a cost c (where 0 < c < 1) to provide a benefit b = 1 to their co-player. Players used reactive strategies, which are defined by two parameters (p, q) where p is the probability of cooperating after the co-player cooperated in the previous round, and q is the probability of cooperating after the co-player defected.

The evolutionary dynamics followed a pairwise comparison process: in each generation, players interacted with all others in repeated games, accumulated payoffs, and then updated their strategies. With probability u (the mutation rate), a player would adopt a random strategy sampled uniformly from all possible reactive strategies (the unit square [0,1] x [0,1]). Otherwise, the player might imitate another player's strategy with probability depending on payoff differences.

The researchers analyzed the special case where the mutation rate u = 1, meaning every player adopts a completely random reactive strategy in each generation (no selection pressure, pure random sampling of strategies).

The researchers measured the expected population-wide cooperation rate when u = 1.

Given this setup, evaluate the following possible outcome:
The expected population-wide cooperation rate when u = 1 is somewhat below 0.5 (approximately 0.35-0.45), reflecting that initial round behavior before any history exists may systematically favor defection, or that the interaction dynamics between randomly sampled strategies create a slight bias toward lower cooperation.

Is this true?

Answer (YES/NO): NO